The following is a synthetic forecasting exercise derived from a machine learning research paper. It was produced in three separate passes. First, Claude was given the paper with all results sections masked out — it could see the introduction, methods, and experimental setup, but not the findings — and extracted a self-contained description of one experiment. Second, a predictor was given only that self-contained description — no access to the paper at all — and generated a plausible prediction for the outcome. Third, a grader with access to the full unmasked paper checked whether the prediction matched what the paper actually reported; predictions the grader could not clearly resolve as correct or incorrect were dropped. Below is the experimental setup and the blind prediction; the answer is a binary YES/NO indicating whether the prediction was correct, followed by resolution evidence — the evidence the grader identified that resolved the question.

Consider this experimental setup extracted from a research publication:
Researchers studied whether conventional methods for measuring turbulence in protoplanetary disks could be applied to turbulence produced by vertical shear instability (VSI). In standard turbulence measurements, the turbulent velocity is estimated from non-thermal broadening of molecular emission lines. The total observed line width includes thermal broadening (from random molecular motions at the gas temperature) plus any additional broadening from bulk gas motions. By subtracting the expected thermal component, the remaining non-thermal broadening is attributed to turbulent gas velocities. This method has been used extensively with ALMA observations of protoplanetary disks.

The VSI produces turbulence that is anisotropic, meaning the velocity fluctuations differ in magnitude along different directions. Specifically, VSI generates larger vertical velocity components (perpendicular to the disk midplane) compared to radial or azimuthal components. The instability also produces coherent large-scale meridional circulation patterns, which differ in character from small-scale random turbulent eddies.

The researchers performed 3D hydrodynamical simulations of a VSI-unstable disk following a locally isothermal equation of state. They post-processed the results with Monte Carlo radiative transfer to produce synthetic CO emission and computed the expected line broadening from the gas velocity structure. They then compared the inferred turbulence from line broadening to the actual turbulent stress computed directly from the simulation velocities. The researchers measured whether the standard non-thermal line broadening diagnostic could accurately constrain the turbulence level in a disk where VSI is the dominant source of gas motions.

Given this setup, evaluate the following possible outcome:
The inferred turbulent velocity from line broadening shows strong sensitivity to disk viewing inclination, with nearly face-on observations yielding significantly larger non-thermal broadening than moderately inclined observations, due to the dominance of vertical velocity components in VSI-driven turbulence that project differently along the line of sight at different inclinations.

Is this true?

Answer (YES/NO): NO